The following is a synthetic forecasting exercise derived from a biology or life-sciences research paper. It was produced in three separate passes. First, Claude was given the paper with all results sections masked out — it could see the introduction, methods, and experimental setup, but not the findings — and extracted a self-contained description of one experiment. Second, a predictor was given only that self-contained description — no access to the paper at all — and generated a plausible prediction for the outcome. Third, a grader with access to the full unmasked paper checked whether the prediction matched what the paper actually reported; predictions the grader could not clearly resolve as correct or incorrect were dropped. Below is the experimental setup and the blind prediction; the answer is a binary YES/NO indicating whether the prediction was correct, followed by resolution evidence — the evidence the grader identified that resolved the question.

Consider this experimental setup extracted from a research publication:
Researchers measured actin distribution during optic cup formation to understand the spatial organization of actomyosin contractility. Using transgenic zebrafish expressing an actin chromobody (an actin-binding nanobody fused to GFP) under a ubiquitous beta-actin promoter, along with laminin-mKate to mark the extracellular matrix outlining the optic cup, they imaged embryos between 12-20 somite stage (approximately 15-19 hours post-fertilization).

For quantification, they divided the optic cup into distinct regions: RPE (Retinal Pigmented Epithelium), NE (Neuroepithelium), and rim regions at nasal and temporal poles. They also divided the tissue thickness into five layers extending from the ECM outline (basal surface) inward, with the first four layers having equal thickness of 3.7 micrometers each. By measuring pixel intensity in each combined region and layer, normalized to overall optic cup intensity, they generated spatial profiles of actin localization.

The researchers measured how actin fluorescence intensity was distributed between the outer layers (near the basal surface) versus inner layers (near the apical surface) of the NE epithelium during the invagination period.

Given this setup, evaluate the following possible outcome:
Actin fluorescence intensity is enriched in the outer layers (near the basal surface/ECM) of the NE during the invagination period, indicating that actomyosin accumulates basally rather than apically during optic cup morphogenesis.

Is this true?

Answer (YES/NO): YES